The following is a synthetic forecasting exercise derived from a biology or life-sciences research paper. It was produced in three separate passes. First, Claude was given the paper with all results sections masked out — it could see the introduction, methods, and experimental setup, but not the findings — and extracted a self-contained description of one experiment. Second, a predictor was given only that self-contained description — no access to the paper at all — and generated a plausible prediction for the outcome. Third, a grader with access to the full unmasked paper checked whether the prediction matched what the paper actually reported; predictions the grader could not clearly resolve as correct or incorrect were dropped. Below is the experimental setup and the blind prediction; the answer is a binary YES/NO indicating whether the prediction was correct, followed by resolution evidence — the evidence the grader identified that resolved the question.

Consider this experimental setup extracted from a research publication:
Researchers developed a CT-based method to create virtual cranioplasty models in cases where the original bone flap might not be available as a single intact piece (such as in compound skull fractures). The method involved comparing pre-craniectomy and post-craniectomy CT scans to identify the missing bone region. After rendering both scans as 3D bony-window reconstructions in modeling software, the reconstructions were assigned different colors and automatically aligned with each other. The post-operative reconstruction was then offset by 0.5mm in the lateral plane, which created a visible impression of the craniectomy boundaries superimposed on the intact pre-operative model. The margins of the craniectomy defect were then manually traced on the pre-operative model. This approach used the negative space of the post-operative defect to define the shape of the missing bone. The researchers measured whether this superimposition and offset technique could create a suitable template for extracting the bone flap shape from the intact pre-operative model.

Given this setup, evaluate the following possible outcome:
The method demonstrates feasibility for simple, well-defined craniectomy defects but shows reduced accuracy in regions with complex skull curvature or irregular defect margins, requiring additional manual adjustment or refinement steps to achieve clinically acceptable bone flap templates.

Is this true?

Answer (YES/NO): NO